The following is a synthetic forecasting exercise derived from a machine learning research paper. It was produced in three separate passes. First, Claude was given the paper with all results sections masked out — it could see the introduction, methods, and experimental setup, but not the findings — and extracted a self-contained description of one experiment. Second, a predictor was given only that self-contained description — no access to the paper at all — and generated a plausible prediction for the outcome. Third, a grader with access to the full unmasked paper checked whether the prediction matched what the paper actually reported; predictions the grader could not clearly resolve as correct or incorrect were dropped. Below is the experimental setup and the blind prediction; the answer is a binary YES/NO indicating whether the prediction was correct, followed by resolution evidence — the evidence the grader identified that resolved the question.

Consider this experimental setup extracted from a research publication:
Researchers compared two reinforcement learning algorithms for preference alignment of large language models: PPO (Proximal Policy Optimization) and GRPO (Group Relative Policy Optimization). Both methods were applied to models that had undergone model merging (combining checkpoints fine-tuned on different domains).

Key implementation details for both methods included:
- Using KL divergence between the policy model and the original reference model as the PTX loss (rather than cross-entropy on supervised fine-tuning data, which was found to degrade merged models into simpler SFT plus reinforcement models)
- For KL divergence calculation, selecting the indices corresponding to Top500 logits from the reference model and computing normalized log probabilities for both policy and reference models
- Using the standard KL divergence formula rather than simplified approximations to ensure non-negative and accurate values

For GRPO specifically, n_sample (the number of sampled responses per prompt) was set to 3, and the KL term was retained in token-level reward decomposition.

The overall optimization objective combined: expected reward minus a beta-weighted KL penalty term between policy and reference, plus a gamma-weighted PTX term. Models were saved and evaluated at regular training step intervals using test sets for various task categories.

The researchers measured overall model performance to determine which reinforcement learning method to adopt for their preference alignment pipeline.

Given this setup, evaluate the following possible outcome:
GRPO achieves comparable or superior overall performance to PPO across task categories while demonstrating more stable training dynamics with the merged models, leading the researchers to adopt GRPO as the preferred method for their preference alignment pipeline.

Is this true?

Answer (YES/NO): NO